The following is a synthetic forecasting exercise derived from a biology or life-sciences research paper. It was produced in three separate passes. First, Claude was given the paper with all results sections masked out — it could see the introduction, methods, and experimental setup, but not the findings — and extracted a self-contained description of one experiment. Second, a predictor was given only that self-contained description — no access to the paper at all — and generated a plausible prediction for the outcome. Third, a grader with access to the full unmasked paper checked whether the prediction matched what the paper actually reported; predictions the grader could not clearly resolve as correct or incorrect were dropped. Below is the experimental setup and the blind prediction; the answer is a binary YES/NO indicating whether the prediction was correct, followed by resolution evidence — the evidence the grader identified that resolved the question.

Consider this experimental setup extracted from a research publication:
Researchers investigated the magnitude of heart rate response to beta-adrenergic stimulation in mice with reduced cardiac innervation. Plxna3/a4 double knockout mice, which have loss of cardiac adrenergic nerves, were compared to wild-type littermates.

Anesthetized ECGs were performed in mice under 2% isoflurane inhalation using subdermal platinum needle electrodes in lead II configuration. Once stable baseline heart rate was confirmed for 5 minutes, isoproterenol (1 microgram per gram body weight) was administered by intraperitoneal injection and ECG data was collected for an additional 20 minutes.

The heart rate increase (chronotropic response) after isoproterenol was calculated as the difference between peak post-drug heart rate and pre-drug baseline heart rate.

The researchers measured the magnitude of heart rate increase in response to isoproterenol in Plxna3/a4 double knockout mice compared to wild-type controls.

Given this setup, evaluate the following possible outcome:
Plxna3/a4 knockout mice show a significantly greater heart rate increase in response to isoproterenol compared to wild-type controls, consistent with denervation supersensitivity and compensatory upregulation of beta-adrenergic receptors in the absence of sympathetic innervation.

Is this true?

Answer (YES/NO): NO